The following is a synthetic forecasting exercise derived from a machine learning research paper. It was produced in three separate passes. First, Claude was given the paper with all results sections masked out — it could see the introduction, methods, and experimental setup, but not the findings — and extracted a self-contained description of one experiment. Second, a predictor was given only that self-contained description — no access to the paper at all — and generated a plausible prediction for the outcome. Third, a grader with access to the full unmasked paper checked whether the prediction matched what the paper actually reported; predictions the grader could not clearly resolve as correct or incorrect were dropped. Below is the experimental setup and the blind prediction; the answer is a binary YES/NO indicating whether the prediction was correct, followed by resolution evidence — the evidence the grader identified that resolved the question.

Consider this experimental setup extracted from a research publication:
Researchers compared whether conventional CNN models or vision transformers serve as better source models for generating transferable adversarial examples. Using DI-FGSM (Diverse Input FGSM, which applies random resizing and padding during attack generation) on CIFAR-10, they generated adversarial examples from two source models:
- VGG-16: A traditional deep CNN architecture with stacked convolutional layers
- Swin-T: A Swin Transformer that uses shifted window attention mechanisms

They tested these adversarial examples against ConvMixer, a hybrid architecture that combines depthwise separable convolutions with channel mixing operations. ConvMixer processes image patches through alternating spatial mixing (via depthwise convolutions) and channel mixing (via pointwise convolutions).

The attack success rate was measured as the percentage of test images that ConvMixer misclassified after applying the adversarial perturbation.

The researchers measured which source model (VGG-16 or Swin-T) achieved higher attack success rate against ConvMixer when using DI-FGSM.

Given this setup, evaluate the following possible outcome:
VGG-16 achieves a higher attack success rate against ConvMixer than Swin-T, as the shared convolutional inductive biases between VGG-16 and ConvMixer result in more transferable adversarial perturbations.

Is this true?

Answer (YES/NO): YES